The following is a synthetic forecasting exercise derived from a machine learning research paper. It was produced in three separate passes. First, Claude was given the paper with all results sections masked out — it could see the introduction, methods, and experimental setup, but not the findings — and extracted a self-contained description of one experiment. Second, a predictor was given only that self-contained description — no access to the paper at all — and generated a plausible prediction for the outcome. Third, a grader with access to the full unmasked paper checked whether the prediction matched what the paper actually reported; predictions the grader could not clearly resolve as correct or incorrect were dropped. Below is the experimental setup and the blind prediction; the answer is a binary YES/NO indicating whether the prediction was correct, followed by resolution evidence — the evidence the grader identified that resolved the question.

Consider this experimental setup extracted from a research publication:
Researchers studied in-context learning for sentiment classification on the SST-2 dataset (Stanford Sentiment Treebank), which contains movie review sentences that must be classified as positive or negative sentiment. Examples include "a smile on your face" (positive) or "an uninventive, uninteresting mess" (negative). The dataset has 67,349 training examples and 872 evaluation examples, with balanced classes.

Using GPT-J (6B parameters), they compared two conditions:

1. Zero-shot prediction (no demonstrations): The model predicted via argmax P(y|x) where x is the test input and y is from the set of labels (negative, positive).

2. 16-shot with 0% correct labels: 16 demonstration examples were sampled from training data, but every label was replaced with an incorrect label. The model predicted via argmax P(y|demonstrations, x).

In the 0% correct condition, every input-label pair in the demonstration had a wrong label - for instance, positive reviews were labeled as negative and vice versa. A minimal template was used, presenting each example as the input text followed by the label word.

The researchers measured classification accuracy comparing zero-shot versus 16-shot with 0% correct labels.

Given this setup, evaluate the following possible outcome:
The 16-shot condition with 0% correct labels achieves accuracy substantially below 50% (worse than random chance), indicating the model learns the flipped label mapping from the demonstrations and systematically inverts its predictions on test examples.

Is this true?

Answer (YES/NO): NO